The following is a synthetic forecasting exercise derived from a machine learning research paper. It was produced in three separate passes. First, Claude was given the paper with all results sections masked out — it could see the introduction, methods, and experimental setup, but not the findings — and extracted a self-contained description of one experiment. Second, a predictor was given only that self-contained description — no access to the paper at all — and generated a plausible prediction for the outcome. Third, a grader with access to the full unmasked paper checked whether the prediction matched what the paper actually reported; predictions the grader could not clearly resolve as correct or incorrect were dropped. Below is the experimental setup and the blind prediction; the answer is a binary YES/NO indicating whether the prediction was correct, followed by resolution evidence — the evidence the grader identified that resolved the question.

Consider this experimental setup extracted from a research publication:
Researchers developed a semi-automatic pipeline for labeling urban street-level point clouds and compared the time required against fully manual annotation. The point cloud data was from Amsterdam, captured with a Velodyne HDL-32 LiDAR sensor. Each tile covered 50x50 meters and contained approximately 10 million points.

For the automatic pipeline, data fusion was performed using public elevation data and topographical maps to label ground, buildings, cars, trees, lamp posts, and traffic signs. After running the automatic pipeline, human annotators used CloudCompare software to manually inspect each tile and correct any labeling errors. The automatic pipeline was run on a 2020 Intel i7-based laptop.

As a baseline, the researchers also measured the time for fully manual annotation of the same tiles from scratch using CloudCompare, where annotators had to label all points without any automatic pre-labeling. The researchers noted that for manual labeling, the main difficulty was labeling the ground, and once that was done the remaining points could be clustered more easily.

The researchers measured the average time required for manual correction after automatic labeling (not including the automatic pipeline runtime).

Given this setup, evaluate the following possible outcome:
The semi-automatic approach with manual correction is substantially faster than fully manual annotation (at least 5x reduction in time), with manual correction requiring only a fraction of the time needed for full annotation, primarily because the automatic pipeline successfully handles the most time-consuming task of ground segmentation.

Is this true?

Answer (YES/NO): YES